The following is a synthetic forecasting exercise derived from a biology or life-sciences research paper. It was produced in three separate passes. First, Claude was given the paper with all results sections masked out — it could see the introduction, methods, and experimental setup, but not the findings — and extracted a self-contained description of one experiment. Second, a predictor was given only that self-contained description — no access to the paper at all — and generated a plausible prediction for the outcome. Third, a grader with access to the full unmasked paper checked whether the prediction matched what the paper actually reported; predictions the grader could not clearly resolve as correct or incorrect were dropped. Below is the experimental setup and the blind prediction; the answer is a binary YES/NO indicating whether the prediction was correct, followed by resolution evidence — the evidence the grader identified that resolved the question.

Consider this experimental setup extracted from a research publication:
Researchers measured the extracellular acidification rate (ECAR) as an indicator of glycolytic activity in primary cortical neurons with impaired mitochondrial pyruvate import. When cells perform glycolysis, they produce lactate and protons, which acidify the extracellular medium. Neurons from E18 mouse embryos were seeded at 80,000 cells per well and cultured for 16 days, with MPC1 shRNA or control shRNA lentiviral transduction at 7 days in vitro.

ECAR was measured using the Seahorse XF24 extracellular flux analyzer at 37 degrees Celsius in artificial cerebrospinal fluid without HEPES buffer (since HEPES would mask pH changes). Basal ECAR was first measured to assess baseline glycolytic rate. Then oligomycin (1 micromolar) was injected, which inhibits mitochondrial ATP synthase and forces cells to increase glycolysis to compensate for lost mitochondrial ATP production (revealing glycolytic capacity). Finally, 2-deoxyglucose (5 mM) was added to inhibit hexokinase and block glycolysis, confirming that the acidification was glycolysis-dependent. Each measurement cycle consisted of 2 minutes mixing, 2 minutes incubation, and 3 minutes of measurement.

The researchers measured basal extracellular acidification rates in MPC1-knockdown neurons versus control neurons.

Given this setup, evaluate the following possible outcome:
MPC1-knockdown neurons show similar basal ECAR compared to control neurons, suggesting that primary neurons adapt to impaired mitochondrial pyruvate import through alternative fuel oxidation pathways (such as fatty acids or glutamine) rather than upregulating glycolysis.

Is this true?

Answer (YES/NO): NO